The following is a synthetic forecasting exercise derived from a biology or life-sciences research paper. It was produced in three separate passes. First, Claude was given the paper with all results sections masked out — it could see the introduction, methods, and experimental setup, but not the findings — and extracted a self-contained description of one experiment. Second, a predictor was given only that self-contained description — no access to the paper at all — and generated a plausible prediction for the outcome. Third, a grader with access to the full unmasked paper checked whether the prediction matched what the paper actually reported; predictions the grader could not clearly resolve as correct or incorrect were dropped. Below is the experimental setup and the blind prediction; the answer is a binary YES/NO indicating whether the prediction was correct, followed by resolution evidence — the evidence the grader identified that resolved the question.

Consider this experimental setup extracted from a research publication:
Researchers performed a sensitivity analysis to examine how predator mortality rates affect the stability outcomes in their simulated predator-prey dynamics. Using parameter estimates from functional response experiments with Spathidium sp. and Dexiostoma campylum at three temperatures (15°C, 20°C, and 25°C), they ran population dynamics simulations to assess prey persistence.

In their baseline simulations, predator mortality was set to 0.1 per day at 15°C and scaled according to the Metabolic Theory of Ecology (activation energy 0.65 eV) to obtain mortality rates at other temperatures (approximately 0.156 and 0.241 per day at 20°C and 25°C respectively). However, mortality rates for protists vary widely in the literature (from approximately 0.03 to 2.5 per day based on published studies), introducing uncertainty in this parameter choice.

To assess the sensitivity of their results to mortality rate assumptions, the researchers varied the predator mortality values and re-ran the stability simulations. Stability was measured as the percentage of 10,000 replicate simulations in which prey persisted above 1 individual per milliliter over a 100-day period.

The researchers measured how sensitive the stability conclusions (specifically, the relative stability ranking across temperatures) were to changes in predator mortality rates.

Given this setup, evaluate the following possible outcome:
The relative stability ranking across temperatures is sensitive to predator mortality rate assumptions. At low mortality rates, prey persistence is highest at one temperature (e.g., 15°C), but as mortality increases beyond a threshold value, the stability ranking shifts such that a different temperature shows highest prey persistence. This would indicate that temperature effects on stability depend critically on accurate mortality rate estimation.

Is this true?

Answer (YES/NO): NO